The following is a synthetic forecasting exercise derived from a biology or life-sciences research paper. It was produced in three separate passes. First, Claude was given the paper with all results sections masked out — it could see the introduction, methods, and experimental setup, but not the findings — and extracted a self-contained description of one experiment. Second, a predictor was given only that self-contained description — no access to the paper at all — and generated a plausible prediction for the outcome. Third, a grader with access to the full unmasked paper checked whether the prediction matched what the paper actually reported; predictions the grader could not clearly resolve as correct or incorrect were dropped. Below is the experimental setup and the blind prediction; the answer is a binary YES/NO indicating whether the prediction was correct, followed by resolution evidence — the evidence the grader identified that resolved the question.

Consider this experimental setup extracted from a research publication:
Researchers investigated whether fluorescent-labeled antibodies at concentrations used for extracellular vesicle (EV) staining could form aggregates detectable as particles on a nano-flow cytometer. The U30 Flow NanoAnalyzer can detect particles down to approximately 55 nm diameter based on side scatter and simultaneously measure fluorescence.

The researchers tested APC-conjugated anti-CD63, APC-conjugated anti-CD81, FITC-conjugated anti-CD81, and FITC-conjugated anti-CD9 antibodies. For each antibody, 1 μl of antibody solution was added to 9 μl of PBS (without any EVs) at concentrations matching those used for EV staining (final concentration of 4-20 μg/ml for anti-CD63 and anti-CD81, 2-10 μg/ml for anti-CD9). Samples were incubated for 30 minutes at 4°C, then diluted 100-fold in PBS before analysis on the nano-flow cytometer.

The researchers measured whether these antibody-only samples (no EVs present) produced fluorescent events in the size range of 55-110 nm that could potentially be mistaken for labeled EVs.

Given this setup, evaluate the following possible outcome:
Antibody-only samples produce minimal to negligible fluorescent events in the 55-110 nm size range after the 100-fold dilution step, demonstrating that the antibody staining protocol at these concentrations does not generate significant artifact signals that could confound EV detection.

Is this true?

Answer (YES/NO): YES